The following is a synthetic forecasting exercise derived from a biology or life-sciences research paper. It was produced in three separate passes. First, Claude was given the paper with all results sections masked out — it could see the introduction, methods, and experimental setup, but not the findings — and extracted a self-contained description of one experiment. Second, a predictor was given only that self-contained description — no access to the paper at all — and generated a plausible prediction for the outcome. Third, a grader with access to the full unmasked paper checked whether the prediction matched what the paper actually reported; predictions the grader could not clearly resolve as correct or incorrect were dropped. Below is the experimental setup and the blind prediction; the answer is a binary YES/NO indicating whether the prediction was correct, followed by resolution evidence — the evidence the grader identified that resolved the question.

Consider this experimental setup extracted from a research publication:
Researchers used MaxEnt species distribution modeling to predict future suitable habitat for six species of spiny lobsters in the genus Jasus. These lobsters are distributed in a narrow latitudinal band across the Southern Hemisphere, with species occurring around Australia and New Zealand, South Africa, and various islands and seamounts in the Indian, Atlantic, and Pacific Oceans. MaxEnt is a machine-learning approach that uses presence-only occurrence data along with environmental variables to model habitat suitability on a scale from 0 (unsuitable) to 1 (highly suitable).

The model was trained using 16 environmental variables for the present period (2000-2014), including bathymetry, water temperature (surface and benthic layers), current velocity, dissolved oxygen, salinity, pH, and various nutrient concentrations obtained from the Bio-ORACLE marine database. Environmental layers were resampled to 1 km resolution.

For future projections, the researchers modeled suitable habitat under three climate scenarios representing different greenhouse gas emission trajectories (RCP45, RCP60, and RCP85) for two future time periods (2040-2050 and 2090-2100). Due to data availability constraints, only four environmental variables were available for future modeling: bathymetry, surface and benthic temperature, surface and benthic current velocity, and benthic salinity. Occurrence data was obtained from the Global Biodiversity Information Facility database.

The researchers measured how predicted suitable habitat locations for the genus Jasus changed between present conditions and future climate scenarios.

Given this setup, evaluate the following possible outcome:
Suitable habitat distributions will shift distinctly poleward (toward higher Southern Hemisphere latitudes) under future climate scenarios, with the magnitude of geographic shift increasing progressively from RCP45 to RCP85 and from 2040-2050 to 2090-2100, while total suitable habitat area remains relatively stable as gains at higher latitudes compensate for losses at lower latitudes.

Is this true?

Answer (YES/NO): NO